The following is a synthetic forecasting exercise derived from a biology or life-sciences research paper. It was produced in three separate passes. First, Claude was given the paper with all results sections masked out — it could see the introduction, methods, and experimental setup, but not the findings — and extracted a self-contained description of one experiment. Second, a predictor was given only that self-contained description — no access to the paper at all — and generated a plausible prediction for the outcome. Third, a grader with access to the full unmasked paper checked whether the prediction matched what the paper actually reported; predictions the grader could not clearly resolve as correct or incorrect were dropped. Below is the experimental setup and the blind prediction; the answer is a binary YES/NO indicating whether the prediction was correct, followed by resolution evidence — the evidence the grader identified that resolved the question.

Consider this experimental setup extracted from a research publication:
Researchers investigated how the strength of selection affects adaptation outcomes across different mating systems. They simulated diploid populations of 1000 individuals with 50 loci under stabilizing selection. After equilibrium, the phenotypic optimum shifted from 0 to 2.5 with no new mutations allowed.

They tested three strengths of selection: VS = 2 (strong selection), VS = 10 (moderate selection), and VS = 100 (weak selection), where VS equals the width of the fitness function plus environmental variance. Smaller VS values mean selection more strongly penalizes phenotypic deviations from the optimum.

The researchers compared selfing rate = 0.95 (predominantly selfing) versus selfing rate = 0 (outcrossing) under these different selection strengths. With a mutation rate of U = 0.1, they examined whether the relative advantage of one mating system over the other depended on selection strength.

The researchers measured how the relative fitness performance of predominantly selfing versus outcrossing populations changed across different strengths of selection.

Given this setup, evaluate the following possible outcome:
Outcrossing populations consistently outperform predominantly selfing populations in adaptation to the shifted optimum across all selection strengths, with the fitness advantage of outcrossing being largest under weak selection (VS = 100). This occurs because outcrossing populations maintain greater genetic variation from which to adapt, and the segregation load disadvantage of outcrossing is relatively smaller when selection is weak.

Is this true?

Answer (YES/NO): NO